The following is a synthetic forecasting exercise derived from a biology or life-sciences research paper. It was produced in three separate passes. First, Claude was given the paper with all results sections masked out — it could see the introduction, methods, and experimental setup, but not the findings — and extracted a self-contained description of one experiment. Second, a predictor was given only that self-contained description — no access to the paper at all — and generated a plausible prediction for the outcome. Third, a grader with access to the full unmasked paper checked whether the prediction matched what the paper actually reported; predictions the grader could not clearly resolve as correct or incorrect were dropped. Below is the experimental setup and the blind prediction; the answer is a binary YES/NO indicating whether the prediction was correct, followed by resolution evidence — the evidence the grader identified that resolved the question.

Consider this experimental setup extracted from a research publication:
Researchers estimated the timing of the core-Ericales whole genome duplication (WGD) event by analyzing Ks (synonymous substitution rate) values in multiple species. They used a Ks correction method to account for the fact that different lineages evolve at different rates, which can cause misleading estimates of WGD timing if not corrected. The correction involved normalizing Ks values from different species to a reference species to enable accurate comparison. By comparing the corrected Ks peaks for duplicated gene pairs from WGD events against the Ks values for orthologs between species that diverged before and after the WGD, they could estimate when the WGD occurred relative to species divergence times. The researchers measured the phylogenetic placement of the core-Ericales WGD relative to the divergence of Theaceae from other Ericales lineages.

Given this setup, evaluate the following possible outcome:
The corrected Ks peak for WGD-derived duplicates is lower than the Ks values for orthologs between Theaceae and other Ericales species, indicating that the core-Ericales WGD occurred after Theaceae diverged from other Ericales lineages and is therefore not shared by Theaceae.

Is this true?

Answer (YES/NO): NO